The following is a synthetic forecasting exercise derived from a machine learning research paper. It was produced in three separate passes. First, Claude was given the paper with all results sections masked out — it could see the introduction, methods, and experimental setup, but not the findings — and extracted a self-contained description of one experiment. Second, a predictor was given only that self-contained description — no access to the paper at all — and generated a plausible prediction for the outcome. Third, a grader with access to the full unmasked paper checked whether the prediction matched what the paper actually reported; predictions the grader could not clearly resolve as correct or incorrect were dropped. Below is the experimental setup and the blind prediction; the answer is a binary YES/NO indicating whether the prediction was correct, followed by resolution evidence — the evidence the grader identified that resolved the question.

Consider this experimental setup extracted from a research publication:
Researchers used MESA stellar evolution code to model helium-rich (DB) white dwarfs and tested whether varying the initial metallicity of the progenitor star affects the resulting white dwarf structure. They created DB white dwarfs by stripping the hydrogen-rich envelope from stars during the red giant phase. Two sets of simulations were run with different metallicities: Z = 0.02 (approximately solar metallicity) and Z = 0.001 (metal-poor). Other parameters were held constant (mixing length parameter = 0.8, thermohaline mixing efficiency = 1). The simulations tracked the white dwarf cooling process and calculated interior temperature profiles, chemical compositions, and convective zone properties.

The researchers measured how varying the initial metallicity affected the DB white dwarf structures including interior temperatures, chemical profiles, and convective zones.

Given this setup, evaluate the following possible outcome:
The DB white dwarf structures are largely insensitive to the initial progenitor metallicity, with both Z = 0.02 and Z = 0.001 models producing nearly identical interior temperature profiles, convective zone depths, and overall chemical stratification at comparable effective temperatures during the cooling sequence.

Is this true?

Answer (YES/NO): YES